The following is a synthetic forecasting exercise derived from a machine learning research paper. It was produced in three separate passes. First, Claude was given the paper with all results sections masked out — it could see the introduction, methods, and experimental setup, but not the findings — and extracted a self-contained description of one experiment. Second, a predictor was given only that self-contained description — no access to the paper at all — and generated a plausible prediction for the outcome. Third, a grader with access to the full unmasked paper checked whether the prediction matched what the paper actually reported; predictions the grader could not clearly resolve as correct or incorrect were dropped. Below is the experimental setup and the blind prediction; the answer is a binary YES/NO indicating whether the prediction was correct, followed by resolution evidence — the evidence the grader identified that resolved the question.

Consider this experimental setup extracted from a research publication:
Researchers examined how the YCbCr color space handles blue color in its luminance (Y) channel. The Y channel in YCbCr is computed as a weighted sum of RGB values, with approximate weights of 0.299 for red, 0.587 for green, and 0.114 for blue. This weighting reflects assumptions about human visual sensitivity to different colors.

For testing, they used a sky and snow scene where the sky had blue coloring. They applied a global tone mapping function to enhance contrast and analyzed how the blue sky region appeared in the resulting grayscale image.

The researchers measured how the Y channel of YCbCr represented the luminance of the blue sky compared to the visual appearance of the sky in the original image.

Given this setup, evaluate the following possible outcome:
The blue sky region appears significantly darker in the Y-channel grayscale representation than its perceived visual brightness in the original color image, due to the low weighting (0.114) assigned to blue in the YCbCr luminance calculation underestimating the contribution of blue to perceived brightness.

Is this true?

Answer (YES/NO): YES